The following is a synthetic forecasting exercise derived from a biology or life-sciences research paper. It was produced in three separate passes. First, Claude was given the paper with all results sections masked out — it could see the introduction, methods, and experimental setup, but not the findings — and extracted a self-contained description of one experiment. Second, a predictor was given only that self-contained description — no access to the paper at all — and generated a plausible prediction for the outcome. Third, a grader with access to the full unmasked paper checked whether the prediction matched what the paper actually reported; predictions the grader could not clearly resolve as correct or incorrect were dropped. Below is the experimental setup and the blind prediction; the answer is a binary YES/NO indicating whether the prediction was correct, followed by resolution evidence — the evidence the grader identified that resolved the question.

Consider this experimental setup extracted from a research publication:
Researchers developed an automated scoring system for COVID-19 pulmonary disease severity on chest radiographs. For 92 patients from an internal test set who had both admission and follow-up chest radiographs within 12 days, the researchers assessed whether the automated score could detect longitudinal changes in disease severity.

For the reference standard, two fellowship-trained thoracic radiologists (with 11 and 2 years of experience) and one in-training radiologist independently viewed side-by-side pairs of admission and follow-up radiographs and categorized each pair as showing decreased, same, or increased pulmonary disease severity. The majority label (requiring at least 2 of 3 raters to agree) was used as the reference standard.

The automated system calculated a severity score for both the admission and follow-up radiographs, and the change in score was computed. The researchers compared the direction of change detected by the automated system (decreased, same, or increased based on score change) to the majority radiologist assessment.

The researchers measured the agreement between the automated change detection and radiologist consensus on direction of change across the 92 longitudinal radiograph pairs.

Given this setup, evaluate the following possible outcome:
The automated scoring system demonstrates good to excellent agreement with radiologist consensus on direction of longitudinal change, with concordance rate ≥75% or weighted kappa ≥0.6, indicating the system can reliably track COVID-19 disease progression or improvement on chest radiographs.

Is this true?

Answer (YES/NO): YES